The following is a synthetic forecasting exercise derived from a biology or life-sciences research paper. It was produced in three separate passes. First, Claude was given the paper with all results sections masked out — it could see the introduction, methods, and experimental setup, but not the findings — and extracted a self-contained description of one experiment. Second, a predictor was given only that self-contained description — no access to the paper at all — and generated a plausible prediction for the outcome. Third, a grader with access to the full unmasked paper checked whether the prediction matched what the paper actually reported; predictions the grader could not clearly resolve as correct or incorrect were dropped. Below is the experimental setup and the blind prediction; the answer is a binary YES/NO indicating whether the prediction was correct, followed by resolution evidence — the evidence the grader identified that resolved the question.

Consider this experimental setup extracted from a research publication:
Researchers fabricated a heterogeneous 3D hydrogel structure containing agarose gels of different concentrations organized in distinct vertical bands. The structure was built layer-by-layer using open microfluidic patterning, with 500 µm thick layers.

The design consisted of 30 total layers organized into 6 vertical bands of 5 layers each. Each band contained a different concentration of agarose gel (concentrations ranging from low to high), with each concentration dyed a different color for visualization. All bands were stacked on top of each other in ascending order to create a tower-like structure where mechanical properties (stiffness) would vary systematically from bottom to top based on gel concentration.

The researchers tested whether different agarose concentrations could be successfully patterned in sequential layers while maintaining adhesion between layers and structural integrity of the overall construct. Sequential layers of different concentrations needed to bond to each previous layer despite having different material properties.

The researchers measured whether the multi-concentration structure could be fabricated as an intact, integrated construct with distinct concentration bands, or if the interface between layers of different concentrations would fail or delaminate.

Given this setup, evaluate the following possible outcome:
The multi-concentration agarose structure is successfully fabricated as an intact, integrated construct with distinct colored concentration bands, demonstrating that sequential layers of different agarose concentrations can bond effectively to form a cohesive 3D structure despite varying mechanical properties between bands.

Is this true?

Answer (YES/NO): YES